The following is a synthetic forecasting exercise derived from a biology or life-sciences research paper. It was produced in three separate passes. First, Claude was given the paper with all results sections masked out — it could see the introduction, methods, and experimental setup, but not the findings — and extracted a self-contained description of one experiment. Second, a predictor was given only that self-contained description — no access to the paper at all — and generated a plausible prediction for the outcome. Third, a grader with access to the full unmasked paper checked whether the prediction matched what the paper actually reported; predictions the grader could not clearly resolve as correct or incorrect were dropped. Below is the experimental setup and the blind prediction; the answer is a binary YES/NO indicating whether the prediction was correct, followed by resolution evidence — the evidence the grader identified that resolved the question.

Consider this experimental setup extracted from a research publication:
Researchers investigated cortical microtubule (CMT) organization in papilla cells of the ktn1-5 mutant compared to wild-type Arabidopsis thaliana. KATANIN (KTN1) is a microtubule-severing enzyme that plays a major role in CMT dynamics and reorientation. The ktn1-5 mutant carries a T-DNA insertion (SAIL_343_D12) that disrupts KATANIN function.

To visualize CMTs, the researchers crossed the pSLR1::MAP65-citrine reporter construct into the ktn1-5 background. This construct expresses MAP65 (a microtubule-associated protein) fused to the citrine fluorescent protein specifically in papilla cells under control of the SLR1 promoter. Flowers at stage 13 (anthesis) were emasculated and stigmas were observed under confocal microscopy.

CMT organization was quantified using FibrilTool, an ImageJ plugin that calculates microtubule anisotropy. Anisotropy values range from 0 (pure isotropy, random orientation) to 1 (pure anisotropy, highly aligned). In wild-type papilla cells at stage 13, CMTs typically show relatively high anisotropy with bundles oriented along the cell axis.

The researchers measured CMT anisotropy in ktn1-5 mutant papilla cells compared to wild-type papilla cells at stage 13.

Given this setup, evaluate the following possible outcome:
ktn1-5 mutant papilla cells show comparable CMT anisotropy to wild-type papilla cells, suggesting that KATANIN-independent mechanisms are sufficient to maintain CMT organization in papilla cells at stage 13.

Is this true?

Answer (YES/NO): NO